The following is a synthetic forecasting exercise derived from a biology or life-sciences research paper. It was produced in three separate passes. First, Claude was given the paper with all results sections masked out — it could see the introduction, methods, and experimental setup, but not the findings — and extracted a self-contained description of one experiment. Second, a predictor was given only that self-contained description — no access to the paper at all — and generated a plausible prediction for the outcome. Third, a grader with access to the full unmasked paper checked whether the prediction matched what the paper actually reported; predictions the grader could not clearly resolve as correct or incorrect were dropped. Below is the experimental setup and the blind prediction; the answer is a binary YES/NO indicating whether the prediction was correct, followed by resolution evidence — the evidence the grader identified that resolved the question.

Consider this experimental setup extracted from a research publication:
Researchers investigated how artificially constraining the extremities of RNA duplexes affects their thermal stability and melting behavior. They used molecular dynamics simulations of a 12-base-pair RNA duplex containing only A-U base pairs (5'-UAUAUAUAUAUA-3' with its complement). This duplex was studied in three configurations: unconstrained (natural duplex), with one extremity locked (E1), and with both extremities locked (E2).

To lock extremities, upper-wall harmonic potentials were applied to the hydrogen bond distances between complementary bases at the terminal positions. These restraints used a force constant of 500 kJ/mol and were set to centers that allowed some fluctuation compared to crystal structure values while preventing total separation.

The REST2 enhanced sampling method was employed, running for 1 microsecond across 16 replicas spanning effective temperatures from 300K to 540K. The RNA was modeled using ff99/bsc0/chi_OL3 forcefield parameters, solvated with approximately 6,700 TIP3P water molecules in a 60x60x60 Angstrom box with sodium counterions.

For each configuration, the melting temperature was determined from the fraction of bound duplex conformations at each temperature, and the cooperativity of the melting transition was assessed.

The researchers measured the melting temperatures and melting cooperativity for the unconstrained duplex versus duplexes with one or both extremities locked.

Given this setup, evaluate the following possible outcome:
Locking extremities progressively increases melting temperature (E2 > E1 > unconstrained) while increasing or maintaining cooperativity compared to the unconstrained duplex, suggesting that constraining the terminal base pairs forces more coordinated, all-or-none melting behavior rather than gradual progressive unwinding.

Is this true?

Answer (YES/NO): YES